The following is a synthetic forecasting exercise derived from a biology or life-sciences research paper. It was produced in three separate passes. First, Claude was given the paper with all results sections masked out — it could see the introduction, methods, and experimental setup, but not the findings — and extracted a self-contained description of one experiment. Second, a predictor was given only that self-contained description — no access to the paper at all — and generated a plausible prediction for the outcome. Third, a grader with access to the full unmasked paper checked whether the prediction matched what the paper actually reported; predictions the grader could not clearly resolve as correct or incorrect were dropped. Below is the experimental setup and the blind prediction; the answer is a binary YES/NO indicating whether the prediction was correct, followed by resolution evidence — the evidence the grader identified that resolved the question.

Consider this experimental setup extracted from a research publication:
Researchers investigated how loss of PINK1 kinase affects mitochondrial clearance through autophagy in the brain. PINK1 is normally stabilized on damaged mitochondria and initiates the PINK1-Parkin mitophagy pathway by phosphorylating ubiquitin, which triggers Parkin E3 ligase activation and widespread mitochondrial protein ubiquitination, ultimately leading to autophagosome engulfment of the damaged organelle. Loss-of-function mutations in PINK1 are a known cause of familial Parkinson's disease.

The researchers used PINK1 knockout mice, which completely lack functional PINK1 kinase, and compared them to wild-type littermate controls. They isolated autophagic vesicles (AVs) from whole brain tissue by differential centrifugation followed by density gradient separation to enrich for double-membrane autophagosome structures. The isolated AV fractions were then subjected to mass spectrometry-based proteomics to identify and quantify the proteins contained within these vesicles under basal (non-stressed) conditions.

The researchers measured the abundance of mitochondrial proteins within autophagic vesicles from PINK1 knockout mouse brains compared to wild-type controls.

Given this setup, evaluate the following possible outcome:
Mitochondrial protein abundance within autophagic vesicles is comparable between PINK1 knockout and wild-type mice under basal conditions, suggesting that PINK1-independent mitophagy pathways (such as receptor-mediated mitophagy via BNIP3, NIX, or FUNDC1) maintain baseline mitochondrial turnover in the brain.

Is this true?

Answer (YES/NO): NO